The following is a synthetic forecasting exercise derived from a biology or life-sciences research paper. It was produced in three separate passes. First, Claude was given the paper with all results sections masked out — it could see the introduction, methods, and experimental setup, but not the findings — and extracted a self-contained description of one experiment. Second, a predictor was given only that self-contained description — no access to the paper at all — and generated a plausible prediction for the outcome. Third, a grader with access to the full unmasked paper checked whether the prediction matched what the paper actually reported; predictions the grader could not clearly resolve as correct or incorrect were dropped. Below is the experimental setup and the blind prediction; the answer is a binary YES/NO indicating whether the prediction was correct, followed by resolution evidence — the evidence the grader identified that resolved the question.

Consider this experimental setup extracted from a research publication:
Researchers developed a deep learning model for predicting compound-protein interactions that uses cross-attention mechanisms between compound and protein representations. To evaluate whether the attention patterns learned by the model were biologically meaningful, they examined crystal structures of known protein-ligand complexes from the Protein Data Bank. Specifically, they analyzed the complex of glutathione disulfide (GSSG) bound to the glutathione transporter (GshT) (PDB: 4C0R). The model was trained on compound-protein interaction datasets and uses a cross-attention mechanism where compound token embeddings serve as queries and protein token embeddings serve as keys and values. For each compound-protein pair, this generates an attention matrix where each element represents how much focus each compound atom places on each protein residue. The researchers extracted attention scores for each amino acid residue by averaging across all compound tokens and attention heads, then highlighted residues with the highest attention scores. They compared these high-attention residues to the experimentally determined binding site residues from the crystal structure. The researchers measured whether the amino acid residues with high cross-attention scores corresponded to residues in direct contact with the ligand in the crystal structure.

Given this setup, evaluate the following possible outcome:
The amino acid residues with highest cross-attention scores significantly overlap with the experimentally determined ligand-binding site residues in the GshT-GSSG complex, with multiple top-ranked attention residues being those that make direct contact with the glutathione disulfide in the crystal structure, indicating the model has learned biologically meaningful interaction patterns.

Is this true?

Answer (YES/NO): YES